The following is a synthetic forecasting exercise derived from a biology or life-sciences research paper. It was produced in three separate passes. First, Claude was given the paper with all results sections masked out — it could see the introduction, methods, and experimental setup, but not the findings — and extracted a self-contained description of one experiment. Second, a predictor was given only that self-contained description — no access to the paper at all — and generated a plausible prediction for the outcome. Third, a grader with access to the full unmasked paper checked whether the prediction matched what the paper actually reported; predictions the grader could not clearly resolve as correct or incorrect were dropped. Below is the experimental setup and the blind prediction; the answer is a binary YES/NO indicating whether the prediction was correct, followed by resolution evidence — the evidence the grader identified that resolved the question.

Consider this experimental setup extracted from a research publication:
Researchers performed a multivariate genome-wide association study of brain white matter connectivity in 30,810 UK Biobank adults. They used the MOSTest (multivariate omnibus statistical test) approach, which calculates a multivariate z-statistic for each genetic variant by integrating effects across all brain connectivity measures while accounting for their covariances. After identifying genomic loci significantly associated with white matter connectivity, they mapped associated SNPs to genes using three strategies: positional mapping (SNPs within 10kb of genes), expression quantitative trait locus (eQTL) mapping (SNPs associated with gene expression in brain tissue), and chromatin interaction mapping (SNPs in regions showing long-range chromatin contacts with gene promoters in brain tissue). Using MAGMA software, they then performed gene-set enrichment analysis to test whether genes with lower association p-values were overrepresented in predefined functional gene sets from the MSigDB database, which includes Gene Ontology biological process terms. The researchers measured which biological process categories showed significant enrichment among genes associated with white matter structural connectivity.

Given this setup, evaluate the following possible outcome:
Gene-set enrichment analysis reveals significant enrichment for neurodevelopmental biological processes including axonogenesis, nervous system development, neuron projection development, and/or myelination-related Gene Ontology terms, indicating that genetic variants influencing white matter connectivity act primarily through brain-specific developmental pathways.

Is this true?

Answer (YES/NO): YES